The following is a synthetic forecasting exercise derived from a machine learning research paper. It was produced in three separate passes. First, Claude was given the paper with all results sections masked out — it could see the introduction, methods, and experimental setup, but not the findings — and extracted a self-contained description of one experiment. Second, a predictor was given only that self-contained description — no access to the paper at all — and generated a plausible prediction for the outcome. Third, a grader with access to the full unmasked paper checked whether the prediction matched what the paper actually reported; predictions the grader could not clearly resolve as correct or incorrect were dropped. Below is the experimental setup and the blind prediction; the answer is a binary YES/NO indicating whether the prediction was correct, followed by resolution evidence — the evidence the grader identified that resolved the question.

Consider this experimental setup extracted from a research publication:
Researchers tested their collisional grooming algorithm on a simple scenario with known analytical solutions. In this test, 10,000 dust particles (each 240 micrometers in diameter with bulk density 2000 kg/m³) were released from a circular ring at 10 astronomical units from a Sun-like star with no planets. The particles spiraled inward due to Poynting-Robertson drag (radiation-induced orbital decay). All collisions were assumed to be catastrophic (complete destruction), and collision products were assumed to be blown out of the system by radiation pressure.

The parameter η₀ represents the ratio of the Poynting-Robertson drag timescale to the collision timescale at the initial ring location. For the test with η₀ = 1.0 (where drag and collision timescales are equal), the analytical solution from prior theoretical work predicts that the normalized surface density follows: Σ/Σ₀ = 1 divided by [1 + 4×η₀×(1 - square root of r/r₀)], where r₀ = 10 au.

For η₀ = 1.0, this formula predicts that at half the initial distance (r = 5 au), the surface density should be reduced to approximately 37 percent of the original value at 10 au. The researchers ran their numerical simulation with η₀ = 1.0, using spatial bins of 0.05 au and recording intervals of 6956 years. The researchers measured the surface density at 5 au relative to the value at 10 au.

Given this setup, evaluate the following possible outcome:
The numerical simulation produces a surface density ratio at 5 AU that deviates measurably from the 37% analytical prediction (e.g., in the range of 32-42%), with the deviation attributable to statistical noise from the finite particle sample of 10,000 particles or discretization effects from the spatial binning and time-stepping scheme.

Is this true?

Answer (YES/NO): NO